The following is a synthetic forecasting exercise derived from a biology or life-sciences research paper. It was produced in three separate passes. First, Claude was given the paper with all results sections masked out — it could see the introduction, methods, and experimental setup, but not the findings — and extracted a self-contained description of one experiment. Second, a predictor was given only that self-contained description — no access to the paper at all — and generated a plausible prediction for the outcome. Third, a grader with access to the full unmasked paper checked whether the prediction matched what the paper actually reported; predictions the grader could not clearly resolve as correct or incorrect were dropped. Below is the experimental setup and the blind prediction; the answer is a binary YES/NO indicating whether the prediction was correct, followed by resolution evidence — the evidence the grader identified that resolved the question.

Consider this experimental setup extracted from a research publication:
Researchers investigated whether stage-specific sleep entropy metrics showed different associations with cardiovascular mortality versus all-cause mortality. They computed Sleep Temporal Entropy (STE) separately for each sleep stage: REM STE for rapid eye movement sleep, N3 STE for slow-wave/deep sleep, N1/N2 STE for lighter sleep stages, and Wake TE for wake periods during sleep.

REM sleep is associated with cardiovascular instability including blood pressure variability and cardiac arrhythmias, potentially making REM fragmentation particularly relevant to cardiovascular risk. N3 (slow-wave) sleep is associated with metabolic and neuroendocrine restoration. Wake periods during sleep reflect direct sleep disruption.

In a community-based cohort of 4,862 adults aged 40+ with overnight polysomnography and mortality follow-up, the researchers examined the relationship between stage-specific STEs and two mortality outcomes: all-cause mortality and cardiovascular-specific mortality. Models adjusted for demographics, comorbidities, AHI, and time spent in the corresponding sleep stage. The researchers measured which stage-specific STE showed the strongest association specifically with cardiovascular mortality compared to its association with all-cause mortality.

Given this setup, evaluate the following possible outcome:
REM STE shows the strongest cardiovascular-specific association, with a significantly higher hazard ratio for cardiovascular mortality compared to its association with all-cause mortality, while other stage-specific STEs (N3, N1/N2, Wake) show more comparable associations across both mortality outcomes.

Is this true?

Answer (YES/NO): YES